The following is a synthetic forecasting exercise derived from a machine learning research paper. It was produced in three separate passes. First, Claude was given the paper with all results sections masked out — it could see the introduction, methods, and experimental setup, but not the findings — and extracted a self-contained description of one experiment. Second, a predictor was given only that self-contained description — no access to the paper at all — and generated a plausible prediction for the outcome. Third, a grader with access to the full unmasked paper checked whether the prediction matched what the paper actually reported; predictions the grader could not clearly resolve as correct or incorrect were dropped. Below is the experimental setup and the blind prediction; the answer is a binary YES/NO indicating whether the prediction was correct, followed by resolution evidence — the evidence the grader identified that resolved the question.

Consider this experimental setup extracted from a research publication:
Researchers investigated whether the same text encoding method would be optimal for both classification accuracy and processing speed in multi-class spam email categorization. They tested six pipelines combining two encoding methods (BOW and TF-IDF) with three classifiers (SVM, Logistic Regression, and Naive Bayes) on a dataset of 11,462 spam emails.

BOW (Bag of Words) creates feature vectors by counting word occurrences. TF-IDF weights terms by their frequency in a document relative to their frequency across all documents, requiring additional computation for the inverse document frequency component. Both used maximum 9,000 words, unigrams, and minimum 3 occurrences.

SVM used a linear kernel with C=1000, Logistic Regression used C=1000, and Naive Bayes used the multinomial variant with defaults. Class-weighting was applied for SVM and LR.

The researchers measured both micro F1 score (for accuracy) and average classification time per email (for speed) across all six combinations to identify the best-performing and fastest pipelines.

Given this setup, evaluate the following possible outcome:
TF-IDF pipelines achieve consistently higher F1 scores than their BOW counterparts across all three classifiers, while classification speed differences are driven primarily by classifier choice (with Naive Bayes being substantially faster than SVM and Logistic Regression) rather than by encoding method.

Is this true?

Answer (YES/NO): YES